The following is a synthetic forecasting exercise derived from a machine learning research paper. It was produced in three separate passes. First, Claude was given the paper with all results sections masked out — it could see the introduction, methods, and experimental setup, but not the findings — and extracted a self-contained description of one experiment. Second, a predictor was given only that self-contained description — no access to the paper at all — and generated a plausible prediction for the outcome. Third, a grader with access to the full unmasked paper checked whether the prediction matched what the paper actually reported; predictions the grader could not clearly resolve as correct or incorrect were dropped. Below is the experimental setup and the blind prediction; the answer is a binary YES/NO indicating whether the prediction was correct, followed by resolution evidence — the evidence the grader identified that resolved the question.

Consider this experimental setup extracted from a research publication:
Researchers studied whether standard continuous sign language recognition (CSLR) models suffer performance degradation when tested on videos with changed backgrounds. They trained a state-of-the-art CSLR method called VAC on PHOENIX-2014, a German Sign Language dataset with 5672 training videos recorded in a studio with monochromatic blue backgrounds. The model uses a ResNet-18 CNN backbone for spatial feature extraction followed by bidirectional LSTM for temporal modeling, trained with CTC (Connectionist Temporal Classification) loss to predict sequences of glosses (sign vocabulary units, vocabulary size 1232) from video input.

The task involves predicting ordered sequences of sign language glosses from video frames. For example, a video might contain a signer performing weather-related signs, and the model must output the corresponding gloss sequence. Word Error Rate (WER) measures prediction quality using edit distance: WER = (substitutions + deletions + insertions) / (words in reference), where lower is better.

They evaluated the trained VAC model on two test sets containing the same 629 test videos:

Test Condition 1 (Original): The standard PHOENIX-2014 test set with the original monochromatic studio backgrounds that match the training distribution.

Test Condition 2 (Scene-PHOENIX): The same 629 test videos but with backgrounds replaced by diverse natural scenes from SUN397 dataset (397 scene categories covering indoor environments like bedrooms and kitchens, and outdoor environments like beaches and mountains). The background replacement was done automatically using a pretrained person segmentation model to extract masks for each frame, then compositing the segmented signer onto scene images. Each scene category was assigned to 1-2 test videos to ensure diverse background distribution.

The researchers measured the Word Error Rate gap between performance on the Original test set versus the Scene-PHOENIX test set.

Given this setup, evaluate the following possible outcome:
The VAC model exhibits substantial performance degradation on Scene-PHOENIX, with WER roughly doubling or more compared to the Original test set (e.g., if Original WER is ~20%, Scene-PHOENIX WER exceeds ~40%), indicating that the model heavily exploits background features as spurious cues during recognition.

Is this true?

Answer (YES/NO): YES